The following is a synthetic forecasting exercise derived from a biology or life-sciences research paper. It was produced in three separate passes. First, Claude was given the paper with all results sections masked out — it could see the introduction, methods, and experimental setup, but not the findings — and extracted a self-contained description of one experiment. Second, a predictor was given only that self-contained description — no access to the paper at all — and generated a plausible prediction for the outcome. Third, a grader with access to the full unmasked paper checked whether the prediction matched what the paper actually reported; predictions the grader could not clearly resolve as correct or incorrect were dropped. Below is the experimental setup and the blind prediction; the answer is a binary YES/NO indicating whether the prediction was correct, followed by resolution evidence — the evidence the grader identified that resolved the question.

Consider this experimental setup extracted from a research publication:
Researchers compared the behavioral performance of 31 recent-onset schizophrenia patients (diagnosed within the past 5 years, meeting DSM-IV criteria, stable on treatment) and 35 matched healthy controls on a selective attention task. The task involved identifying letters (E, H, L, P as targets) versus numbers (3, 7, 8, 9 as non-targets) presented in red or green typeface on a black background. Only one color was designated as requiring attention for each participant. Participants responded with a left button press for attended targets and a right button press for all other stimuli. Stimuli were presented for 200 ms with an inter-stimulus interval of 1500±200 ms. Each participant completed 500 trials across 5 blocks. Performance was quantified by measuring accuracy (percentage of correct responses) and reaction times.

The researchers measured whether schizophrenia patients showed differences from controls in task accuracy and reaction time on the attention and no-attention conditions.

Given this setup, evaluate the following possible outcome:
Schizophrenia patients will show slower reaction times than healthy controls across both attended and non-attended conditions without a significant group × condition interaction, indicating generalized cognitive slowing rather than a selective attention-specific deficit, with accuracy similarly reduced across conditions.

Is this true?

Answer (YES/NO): NO